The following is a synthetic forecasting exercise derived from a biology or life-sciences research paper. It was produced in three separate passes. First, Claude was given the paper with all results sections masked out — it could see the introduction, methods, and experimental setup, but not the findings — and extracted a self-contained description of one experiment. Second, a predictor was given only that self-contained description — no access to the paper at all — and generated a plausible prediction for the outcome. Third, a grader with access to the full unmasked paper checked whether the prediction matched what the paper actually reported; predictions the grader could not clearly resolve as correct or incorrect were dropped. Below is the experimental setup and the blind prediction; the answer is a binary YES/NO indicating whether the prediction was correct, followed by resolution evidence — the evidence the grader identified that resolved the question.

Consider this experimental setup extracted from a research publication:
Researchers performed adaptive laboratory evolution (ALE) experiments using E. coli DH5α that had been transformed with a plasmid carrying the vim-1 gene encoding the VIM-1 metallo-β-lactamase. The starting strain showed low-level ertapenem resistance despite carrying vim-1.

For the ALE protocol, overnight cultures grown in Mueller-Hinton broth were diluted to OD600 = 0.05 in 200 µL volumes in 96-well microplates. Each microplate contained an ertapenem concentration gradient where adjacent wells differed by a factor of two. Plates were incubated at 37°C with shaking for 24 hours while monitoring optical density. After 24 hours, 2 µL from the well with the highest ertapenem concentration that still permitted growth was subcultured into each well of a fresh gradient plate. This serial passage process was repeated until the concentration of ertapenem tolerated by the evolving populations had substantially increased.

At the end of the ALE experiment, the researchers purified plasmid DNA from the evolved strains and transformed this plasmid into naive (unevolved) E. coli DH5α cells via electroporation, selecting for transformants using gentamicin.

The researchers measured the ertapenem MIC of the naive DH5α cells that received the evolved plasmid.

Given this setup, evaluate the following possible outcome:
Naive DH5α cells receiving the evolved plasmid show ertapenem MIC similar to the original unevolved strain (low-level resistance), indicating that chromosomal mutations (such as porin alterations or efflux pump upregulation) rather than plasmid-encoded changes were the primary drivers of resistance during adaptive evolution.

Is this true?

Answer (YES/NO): YES